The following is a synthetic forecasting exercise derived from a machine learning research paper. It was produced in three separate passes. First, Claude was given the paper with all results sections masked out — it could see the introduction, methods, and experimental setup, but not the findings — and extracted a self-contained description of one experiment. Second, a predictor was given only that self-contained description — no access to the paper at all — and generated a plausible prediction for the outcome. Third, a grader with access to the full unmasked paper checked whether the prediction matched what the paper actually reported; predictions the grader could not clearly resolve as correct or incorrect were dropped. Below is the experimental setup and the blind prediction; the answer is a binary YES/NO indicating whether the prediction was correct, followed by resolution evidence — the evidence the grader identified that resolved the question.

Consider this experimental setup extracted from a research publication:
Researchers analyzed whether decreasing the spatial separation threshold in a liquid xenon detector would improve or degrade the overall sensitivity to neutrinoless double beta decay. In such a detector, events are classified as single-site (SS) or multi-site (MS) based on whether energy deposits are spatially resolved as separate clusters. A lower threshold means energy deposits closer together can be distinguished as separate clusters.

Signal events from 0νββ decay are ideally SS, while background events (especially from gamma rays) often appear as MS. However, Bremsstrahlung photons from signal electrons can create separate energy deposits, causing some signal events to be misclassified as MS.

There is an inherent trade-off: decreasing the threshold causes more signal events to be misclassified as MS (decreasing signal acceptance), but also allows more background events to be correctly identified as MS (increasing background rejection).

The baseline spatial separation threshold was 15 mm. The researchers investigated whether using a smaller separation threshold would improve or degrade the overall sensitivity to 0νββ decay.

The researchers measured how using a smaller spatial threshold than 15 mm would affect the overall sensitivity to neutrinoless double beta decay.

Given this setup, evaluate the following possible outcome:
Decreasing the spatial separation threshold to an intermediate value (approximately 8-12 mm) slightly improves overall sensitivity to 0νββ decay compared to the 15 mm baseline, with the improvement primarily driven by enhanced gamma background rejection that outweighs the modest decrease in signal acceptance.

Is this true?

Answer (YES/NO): NO